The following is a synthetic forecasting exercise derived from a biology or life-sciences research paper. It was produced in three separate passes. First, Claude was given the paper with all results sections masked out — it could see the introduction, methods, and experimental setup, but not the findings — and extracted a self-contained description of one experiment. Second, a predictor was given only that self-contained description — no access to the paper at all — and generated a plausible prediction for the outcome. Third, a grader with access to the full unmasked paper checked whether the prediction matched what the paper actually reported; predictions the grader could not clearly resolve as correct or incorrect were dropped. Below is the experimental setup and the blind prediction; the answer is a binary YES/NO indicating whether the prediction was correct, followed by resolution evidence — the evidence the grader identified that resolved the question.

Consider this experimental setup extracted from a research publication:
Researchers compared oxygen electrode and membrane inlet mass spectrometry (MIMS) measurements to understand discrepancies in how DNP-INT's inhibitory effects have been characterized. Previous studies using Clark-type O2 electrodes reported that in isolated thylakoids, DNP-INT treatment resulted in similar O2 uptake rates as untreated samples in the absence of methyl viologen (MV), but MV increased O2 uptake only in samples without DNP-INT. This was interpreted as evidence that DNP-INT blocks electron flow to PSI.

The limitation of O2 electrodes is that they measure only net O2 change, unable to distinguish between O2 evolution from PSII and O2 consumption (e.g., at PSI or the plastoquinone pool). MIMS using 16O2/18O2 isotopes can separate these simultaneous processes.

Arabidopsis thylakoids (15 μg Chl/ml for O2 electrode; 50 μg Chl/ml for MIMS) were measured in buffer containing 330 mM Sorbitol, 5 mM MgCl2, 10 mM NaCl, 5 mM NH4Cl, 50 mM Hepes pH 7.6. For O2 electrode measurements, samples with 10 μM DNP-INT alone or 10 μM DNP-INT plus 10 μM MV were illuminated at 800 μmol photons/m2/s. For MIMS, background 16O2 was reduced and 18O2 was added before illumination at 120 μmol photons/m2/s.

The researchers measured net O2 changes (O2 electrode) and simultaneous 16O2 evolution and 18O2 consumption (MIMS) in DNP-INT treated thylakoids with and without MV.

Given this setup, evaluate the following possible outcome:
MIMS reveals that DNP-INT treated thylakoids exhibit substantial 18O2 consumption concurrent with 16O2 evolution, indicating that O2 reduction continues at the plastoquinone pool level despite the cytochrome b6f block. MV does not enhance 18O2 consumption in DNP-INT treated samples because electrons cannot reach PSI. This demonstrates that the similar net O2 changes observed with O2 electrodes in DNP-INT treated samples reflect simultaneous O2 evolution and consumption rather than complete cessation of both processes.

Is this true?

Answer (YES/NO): NO